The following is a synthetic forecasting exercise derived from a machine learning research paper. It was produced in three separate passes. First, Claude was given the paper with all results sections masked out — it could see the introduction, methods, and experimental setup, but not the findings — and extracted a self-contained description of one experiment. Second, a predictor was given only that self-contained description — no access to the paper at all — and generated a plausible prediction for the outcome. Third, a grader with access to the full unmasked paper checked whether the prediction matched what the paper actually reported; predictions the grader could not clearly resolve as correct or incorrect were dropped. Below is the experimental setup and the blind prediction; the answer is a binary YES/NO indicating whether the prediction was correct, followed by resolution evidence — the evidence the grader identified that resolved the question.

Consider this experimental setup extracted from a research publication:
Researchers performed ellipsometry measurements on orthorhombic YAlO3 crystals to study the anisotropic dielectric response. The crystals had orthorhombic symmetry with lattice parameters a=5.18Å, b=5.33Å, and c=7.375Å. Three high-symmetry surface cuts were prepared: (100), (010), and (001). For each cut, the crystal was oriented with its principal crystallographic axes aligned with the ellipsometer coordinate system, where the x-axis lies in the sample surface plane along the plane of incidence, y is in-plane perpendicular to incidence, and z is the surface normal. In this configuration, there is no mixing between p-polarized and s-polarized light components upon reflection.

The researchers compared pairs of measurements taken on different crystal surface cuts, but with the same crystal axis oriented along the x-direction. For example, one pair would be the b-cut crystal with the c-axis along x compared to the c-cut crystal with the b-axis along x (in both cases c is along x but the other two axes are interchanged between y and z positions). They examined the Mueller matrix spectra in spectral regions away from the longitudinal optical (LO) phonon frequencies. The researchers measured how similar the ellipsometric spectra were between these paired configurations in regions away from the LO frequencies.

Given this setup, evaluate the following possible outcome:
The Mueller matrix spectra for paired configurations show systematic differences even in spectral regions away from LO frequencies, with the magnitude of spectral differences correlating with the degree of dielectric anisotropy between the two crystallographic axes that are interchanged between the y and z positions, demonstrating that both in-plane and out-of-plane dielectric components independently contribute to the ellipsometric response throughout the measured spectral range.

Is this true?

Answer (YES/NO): NO